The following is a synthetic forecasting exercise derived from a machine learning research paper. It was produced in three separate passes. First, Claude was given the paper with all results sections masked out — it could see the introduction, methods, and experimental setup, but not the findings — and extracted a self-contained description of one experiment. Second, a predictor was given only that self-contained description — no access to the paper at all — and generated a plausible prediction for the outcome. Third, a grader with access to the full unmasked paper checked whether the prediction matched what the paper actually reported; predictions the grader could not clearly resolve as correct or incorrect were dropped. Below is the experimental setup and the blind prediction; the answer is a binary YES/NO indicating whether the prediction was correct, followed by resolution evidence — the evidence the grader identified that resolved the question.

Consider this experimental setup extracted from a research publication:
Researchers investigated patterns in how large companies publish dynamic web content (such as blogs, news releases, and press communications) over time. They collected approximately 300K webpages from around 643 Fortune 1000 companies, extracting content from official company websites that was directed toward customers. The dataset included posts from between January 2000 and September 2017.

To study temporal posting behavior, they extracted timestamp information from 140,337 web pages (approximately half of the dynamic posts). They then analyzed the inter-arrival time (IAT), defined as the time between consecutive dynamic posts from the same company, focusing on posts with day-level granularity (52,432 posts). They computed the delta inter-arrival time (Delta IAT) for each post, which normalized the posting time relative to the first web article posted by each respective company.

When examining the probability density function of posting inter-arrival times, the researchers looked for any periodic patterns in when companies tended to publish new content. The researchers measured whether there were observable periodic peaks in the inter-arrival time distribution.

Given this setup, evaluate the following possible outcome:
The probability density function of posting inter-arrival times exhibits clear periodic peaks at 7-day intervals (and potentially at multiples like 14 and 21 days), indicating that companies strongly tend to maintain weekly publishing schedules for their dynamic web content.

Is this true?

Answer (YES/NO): NO